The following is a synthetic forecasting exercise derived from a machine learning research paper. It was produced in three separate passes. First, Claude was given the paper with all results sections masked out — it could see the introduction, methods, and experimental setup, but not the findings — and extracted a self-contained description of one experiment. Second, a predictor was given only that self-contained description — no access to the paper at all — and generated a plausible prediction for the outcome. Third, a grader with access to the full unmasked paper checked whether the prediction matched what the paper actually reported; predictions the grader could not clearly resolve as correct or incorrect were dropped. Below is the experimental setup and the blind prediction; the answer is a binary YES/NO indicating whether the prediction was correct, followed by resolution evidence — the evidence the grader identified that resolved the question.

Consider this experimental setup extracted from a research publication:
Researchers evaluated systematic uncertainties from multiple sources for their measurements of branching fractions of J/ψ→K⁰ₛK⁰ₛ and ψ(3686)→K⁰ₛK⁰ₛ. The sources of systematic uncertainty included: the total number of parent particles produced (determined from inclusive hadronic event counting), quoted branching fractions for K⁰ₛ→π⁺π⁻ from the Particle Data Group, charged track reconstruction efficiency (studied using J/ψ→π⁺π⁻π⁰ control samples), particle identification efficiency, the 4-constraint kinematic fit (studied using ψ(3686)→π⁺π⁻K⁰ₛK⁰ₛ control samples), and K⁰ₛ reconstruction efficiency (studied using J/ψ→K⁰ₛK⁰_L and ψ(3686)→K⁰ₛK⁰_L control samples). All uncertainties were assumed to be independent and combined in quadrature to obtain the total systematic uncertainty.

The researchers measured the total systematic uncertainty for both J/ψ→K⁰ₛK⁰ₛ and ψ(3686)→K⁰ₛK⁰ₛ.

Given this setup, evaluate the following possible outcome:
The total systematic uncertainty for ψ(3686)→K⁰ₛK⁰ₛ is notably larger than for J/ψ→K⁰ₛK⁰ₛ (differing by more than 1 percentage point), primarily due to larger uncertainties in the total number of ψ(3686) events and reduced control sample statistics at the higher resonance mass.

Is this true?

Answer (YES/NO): NO